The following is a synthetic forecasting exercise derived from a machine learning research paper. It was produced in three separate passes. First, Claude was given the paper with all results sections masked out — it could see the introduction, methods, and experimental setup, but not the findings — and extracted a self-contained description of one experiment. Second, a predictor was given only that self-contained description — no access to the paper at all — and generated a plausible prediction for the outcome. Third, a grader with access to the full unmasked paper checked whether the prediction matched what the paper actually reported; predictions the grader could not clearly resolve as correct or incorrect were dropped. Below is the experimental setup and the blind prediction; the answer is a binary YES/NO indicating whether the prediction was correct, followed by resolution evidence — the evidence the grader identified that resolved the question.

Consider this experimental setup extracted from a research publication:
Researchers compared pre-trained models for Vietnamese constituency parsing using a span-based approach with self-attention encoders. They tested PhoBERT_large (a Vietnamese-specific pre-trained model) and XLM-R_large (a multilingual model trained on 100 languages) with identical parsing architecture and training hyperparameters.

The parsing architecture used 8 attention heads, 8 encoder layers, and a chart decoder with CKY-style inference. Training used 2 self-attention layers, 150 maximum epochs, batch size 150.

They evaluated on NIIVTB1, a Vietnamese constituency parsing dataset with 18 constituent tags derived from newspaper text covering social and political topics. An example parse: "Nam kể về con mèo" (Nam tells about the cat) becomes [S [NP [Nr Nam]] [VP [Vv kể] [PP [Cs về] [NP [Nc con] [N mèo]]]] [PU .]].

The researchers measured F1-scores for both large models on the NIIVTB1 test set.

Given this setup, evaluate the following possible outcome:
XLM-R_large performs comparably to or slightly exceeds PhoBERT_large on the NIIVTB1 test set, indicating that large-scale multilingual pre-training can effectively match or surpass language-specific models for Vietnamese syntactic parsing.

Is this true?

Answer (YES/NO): YES